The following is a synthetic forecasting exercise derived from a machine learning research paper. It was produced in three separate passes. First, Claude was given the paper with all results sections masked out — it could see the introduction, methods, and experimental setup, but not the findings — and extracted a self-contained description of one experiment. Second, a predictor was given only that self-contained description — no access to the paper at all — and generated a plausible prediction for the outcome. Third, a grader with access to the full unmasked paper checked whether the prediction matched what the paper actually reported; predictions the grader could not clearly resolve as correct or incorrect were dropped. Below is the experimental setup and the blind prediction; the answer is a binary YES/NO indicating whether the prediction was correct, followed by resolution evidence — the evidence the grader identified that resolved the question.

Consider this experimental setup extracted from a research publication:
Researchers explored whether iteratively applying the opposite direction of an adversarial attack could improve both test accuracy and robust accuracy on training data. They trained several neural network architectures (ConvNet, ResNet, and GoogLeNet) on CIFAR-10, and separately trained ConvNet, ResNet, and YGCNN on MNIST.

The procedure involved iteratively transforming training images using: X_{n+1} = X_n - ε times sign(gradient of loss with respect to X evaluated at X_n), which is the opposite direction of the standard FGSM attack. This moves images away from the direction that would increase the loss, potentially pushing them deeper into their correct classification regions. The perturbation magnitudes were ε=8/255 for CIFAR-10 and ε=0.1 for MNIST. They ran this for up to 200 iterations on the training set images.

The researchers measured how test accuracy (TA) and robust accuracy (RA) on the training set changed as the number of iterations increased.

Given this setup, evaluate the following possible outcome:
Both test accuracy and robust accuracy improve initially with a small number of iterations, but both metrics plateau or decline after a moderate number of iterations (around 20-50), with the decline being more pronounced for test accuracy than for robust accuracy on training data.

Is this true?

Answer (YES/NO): NO